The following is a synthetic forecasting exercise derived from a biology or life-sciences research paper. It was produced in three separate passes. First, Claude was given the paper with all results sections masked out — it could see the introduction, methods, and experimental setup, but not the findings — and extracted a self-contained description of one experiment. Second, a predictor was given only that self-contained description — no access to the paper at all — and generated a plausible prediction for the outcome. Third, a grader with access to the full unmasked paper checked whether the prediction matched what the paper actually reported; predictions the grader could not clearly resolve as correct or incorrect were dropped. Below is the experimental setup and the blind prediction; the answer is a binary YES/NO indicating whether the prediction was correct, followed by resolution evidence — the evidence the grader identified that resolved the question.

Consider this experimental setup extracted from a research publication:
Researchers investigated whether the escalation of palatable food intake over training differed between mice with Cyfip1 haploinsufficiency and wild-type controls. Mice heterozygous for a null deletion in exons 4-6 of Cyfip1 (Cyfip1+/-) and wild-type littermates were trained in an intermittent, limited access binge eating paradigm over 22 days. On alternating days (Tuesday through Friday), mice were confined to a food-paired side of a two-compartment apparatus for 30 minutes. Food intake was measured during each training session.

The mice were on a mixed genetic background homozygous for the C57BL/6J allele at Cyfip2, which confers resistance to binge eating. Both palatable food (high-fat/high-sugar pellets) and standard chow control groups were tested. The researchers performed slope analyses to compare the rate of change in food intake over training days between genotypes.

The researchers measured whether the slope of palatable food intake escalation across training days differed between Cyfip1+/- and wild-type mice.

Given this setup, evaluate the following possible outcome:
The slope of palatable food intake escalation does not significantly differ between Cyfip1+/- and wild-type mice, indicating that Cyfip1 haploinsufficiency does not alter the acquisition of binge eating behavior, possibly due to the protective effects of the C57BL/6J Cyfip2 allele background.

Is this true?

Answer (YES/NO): NO